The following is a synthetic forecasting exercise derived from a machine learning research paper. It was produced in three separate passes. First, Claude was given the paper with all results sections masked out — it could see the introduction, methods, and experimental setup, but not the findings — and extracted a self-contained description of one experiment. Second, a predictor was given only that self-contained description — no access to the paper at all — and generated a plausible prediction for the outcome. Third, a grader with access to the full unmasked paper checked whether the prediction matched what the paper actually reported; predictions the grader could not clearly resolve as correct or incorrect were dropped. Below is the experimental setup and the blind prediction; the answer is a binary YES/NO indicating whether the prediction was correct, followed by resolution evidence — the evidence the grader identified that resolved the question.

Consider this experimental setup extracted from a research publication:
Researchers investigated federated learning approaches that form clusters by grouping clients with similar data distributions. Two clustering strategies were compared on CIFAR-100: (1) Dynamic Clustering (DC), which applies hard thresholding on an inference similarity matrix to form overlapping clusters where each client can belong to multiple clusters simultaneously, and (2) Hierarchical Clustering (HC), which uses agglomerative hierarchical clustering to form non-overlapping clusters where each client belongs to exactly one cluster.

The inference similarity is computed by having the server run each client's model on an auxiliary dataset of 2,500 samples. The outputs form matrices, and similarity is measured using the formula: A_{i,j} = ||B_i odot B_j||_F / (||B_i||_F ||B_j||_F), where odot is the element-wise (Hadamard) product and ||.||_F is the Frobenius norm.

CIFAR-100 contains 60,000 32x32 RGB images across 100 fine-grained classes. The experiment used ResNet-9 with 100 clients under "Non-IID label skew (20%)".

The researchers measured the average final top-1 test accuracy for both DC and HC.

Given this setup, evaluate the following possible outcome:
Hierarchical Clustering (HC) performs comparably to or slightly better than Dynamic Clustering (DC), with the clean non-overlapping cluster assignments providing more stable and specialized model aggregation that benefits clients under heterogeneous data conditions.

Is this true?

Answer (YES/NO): NO